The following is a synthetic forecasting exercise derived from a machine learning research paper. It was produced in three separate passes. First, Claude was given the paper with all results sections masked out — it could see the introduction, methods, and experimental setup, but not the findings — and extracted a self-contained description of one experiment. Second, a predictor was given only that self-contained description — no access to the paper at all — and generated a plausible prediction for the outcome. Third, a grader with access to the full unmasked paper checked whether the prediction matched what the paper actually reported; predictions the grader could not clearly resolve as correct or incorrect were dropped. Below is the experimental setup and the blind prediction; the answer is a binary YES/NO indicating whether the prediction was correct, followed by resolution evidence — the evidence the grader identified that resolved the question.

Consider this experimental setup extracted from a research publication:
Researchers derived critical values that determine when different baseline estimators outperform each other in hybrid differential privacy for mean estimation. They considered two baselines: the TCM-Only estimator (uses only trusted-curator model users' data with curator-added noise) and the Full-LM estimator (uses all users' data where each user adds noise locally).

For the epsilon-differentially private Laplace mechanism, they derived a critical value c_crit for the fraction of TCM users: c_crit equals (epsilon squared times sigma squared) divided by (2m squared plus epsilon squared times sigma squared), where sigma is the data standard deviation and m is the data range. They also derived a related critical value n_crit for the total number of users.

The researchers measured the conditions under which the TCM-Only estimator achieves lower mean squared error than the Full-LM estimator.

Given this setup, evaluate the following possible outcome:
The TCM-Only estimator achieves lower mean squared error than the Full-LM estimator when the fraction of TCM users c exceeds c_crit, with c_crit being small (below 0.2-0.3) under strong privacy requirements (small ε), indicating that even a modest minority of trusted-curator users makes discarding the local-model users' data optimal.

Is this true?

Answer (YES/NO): NO